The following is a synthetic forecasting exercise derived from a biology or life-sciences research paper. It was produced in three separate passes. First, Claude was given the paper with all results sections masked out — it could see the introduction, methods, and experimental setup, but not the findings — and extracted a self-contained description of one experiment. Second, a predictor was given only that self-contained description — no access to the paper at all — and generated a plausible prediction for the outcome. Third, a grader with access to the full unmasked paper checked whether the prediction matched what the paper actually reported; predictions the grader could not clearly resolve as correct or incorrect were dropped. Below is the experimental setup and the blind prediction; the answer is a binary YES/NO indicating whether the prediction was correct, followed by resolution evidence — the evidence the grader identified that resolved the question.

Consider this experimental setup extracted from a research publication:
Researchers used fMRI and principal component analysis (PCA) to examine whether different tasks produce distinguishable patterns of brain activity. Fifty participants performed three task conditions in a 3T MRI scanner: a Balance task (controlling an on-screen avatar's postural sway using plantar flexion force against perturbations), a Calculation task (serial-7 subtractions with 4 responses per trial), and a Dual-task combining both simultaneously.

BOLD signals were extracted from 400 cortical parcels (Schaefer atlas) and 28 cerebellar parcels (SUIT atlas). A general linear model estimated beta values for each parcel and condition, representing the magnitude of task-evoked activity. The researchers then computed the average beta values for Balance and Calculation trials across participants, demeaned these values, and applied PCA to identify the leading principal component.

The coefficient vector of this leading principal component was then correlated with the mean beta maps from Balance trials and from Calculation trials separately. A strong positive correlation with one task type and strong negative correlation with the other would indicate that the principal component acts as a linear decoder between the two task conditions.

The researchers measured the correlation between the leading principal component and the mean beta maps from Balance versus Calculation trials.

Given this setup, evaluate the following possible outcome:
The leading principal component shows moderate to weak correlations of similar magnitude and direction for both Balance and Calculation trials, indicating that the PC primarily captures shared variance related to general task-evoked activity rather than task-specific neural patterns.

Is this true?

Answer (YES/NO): NO